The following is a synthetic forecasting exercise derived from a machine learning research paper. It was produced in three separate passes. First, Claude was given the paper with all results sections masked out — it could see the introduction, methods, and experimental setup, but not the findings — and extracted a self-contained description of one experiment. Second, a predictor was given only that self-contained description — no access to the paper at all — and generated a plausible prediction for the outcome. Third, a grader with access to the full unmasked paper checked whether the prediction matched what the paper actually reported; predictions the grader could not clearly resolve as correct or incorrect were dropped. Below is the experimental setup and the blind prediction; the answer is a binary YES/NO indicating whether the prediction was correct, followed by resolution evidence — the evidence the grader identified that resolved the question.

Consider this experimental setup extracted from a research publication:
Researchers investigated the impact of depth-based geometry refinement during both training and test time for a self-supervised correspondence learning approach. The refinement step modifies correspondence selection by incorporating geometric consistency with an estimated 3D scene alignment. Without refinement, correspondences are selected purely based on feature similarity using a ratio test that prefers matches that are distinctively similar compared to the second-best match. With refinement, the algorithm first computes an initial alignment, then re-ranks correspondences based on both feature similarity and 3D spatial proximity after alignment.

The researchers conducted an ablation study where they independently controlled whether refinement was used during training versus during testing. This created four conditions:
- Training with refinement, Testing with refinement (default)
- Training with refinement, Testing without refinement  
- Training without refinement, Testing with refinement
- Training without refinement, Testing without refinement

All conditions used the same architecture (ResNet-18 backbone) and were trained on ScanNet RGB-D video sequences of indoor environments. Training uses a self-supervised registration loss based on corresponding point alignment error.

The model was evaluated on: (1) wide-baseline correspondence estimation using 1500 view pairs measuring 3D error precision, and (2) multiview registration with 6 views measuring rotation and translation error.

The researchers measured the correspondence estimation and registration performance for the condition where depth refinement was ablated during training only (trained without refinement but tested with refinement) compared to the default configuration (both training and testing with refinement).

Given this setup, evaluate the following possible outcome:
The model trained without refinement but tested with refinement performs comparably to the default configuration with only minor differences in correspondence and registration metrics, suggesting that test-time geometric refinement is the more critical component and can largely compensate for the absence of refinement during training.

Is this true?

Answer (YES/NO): NO